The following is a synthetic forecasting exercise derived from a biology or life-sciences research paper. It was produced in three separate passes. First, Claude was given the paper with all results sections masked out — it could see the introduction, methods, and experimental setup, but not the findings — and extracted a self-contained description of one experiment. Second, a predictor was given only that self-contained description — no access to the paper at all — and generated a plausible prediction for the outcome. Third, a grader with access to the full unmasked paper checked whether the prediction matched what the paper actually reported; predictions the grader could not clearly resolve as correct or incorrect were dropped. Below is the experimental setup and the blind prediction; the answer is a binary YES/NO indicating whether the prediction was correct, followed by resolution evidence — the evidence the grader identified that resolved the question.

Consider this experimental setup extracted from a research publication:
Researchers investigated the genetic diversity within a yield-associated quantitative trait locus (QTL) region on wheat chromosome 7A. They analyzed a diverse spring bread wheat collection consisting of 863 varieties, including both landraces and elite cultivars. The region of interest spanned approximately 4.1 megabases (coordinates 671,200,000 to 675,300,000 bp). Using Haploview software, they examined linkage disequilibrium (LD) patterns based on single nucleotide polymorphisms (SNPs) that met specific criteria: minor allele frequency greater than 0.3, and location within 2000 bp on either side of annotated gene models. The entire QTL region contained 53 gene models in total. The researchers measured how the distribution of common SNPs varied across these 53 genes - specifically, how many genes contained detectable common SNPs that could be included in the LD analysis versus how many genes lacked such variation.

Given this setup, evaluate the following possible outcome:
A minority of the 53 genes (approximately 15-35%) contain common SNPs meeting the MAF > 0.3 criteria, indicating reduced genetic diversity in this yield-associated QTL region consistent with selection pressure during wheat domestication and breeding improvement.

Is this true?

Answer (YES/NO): NO